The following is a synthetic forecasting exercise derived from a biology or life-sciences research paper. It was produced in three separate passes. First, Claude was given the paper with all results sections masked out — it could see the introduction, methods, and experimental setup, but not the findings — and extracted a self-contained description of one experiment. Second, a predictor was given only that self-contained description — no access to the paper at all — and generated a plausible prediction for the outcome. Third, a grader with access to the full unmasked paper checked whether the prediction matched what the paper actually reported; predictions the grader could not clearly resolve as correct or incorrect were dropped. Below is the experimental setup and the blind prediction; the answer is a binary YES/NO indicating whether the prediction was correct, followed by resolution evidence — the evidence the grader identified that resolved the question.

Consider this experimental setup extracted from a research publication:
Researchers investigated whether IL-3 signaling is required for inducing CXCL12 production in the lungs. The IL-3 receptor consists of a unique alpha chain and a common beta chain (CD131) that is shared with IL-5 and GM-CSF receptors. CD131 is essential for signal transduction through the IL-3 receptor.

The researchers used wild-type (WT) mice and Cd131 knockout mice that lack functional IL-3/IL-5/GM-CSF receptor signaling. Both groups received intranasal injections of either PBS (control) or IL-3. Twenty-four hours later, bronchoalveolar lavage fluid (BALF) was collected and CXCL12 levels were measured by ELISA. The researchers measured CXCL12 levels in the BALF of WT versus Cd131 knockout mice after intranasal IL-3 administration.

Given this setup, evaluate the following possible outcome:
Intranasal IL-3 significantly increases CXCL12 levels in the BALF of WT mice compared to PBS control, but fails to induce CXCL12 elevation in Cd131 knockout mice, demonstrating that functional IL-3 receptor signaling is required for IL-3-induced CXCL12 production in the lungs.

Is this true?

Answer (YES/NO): YES